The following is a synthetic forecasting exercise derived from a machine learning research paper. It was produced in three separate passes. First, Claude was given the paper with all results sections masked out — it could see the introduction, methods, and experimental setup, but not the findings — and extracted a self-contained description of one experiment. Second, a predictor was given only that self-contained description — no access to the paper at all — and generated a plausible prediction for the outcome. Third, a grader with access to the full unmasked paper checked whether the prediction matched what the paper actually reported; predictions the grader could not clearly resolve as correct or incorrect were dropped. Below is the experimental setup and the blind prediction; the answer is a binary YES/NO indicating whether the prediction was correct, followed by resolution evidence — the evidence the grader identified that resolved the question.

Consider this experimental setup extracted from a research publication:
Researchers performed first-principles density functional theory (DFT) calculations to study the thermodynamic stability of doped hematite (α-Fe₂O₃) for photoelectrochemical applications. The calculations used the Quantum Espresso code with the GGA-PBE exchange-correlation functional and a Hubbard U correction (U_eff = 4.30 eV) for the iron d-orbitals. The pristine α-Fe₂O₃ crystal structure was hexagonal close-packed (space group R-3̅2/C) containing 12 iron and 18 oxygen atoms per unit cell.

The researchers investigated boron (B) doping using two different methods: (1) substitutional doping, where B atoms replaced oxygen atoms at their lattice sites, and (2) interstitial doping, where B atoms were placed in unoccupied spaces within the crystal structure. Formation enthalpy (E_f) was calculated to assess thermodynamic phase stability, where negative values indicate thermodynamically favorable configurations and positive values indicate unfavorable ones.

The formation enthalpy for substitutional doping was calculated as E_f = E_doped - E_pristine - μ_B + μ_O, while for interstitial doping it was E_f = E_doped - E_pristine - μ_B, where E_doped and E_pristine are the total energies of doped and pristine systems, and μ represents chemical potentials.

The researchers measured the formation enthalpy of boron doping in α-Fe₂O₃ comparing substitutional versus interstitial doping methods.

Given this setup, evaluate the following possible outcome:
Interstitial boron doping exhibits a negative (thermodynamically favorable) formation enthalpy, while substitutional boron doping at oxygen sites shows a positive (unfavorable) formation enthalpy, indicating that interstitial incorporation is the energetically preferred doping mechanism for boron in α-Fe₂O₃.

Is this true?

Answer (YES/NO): NO